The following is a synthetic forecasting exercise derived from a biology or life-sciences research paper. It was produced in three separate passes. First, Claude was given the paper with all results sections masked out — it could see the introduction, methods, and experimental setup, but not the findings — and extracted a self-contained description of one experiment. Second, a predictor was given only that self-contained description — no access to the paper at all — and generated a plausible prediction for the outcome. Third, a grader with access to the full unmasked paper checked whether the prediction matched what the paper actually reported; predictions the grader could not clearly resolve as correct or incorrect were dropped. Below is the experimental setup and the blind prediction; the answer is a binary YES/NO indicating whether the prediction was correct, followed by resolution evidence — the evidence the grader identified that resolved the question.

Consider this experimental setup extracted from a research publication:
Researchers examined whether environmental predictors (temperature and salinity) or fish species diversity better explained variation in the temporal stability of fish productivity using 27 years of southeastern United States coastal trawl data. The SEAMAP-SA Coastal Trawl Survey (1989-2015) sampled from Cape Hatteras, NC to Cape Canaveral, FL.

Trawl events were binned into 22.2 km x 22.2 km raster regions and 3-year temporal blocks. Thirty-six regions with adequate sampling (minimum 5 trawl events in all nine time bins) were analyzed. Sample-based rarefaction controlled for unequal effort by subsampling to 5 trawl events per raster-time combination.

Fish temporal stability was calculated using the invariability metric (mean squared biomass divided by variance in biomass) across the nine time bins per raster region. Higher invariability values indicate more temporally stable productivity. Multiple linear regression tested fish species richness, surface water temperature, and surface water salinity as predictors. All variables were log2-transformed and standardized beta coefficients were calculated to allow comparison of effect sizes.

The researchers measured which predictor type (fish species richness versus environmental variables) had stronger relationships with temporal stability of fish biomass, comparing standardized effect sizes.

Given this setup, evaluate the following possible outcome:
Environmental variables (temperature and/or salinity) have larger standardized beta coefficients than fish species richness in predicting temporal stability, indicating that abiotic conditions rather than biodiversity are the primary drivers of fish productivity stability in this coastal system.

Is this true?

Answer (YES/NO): NO